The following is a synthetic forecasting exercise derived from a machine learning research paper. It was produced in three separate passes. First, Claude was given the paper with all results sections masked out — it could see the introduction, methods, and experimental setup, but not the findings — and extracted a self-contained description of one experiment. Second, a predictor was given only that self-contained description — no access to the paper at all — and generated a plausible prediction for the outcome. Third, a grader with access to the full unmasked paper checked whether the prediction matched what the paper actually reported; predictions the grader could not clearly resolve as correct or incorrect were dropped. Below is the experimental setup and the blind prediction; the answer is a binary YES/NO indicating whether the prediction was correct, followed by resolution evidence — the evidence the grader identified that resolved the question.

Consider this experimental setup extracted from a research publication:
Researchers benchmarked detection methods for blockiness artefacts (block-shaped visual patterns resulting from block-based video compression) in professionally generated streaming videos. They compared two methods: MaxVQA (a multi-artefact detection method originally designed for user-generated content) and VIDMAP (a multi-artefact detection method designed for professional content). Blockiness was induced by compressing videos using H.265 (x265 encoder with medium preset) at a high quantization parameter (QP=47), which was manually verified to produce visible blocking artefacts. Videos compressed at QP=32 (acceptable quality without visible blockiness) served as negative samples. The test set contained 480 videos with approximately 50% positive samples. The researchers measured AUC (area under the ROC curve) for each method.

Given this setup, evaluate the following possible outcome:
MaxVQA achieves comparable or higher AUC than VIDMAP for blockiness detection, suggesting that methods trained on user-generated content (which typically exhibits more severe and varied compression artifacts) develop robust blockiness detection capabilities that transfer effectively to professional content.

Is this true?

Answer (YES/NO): YES